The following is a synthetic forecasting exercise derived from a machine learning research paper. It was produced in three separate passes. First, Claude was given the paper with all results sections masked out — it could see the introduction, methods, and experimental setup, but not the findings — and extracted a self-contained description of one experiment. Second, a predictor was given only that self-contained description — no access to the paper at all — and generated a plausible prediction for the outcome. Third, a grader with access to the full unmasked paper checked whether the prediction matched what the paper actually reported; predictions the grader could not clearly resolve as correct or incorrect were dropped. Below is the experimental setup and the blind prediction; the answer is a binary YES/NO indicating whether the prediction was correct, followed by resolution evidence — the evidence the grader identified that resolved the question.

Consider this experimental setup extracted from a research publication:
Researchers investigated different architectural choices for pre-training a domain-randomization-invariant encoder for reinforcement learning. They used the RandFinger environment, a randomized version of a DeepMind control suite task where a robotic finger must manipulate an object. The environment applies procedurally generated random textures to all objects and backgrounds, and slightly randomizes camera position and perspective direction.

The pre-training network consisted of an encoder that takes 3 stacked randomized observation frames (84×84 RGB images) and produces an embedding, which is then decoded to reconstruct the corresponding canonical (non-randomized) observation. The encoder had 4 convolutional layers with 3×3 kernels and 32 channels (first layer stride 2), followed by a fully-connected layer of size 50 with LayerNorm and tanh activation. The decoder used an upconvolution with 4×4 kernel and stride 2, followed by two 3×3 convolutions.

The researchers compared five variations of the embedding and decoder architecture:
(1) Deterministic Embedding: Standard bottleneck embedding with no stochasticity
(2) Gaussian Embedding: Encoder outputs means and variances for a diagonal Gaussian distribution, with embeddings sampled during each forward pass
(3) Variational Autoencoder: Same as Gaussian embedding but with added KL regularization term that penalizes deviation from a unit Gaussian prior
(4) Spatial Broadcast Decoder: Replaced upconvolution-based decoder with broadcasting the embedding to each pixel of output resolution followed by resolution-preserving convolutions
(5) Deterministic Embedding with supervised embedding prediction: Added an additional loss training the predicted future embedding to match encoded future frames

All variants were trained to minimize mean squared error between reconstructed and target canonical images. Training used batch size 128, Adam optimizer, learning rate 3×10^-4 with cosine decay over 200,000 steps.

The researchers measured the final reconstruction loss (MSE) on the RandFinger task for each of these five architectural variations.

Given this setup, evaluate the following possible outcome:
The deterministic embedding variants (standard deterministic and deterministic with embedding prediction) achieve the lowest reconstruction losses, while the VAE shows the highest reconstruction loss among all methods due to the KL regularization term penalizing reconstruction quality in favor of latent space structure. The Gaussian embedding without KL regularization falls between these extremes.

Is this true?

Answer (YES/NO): YES